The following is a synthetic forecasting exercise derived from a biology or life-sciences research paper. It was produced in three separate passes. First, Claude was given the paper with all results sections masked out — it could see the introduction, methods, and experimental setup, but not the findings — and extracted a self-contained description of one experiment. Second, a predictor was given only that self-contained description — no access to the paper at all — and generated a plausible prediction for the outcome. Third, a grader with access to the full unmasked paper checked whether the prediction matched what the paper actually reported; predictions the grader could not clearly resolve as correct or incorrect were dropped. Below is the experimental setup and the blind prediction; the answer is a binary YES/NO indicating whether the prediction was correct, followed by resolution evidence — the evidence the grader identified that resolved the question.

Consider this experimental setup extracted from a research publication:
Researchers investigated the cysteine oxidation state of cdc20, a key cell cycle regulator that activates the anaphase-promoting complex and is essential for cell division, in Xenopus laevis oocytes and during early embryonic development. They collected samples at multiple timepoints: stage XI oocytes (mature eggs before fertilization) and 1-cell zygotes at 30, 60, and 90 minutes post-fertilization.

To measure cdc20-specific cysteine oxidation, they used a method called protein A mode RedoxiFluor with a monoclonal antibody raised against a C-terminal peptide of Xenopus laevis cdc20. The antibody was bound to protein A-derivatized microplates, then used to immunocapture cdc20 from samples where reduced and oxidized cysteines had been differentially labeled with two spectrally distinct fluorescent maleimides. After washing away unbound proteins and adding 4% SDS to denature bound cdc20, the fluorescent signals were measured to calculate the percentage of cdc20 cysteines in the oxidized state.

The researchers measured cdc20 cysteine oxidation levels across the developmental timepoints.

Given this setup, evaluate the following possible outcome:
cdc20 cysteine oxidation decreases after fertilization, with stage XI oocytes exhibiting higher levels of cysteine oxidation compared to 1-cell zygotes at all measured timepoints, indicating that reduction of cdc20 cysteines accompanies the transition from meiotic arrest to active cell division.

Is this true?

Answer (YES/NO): NO